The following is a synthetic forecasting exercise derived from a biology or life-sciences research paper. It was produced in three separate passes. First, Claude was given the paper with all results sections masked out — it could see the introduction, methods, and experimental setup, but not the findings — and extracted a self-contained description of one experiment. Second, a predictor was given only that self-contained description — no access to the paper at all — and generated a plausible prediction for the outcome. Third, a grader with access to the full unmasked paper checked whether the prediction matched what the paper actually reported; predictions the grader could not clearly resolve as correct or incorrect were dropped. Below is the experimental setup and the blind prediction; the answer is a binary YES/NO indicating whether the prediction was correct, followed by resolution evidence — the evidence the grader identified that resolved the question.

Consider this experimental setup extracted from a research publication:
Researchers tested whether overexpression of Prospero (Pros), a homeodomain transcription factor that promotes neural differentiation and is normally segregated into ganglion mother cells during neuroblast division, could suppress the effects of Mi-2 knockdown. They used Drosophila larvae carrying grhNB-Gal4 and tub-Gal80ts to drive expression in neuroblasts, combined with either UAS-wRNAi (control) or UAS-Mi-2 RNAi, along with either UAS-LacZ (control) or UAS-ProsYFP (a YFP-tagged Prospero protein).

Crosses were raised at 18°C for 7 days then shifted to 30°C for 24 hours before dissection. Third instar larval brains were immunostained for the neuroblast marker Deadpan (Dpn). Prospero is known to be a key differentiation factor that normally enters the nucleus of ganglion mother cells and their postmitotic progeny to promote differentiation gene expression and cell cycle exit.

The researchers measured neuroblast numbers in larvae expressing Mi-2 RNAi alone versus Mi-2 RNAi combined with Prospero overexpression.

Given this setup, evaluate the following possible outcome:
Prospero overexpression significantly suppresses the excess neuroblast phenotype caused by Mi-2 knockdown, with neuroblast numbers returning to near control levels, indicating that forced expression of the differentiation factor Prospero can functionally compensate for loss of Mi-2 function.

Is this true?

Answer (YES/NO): NO